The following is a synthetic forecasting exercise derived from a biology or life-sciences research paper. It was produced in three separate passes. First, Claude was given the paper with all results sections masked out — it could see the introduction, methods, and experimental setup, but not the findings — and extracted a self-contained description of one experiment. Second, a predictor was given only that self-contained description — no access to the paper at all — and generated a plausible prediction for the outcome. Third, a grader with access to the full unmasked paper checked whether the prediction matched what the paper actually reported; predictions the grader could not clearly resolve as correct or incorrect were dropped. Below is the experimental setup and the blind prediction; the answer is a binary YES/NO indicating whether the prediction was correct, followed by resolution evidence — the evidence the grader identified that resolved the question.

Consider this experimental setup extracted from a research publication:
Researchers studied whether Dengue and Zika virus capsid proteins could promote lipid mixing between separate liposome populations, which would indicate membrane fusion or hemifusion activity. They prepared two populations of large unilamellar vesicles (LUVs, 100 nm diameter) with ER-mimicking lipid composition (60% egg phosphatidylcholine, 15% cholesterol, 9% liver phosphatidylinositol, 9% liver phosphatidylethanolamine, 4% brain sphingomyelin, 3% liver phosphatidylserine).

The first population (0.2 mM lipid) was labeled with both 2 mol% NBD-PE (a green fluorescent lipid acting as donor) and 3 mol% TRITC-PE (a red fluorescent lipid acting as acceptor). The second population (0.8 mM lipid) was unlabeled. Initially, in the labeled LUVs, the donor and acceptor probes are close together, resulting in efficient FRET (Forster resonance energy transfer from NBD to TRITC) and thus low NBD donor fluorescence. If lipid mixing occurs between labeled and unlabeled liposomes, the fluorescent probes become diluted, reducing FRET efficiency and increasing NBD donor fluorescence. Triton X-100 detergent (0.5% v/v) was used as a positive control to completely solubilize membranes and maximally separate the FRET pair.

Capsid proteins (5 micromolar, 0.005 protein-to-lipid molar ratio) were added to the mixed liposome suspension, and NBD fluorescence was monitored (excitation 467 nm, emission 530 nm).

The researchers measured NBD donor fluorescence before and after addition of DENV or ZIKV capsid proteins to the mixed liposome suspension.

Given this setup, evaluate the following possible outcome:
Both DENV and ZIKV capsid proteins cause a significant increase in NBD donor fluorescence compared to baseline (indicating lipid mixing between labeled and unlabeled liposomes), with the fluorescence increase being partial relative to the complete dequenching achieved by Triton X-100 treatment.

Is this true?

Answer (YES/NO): YES